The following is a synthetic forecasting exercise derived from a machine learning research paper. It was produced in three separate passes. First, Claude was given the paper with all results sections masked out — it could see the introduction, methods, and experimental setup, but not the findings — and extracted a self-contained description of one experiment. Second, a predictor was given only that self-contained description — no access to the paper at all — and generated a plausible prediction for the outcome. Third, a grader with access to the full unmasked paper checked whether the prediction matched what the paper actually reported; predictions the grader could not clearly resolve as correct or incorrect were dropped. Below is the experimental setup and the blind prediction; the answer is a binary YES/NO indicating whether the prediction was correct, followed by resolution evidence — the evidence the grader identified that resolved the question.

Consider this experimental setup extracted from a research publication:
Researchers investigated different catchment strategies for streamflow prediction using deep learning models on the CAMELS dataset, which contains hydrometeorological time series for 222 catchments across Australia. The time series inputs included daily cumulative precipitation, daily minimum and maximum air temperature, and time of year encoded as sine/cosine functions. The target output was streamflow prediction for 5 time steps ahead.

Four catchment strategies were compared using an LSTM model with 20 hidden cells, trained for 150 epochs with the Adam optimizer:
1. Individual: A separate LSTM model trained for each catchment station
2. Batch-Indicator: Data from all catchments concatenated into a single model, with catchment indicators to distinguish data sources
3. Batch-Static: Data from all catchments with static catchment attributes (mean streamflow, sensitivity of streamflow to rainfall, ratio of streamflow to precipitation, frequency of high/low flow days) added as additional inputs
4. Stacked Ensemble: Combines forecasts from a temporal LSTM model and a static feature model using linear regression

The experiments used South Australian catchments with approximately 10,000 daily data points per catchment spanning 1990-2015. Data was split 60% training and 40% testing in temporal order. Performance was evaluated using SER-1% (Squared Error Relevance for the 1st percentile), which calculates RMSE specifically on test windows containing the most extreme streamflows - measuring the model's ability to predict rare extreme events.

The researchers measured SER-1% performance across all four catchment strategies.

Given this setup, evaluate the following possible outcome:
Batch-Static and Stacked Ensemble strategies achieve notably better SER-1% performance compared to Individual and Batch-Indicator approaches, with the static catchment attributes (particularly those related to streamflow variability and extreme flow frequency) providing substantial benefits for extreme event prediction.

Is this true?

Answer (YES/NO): NO